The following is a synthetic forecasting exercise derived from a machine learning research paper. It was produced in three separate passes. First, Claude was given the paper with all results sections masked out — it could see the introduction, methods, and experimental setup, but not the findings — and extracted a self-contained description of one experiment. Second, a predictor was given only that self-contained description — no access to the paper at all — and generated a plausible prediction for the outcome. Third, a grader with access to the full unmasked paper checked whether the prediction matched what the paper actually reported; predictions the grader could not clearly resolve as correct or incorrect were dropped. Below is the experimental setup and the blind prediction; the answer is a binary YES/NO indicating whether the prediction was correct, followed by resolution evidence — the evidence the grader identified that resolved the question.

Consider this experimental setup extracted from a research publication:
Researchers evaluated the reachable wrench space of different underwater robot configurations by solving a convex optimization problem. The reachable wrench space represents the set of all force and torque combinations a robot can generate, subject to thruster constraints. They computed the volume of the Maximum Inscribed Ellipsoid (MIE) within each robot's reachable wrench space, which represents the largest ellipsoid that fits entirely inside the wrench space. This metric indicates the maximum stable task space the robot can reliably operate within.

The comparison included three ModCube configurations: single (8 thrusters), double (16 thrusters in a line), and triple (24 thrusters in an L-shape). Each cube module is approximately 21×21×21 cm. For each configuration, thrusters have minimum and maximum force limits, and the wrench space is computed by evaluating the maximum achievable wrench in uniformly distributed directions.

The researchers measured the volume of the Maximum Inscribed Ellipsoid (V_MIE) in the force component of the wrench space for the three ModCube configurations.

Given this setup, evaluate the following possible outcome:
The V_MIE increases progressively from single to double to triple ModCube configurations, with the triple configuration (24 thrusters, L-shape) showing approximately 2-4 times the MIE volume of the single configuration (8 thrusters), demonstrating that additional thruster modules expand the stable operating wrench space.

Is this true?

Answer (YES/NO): NO